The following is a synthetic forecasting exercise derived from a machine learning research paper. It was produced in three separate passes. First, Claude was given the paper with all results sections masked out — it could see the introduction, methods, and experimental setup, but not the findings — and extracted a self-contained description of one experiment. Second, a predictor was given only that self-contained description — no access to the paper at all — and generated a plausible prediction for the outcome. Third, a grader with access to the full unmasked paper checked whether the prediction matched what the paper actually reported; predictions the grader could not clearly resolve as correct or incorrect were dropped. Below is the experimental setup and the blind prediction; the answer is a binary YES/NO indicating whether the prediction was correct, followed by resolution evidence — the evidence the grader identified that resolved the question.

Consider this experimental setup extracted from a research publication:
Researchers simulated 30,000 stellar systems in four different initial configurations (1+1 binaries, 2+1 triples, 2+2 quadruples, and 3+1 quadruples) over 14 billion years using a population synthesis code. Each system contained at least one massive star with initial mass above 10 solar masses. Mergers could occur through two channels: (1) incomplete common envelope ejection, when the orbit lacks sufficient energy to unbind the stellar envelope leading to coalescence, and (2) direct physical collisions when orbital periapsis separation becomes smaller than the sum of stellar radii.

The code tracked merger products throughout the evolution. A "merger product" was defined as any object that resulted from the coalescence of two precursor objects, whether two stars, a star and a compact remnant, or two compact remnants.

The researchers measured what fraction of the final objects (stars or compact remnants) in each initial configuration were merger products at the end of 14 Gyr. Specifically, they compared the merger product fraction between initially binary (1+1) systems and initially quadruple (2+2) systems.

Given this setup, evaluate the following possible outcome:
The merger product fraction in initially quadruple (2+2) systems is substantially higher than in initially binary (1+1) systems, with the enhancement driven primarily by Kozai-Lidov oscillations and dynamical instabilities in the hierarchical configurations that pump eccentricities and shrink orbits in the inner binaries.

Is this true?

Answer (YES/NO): NO